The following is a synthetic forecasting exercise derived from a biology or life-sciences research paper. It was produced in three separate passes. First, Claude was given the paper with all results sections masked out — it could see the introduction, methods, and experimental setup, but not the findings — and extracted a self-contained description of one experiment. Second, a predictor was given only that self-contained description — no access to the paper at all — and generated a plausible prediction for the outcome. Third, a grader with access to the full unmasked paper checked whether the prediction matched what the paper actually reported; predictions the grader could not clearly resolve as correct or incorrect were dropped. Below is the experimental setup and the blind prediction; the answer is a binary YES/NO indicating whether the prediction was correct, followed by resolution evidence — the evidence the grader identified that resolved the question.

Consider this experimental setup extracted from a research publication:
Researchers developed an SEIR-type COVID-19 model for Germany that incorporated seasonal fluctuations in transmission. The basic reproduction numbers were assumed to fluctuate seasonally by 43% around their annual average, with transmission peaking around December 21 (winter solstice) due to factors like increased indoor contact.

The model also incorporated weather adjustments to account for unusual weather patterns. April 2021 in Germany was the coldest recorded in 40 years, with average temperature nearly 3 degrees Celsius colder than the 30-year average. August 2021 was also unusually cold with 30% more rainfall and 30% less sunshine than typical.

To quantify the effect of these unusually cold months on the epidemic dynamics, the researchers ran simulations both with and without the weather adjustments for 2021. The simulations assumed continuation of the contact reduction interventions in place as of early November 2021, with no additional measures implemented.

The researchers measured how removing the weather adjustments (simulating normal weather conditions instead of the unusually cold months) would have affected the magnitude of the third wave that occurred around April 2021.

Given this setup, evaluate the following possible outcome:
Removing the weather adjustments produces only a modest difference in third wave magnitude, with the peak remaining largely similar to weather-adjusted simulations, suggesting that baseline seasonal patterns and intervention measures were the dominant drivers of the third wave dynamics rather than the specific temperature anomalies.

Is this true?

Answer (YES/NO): NO